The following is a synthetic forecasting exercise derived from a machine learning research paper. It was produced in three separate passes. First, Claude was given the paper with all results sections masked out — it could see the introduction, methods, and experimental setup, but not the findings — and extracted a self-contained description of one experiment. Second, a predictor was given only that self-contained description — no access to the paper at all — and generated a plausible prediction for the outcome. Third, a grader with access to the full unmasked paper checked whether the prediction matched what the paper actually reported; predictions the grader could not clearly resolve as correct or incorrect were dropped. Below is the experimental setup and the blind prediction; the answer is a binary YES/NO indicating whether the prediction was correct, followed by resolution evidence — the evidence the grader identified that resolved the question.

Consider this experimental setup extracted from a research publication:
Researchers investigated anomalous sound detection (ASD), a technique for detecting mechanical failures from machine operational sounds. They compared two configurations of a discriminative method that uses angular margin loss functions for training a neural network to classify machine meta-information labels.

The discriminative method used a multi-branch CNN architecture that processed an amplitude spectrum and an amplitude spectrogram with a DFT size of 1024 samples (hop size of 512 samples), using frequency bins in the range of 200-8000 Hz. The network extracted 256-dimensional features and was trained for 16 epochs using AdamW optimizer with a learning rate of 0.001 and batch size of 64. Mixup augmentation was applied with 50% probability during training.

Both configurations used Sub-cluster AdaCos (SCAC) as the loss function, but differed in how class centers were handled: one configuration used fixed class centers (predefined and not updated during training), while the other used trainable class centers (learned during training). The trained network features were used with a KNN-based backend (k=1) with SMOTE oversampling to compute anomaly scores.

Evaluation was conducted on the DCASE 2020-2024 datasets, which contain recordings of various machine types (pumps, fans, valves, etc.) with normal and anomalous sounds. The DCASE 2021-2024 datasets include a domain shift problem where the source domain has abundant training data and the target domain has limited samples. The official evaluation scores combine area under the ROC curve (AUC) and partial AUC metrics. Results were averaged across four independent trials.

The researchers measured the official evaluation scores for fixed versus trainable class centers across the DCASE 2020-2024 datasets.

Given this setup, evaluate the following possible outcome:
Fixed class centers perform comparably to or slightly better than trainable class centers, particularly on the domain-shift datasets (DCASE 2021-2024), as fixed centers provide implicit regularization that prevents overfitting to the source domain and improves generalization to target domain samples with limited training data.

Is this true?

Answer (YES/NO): NO